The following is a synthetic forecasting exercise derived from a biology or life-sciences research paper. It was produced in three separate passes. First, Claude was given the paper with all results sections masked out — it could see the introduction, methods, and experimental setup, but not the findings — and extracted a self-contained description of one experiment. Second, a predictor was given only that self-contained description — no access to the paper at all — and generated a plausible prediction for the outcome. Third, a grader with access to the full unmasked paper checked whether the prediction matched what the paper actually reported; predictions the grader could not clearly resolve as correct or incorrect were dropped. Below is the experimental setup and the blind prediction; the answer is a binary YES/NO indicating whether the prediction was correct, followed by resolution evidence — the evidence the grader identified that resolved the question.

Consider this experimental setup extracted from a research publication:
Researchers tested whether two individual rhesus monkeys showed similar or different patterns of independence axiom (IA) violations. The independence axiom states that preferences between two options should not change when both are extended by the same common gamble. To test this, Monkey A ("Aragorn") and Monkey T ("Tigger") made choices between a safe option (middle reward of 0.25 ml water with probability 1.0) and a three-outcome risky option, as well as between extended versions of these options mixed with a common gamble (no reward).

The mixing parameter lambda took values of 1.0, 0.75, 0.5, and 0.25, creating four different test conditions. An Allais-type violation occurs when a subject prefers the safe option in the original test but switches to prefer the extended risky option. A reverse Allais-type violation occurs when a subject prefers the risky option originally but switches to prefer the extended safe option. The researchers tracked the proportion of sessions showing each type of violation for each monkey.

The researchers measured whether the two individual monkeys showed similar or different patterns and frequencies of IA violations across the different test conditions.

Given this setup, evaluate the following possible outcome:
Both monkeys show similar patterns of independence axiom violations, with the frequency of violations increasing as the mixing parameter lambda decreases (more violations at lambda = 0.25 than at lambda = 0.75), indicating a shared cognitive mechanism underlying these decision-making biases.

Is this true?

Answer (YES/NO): NO